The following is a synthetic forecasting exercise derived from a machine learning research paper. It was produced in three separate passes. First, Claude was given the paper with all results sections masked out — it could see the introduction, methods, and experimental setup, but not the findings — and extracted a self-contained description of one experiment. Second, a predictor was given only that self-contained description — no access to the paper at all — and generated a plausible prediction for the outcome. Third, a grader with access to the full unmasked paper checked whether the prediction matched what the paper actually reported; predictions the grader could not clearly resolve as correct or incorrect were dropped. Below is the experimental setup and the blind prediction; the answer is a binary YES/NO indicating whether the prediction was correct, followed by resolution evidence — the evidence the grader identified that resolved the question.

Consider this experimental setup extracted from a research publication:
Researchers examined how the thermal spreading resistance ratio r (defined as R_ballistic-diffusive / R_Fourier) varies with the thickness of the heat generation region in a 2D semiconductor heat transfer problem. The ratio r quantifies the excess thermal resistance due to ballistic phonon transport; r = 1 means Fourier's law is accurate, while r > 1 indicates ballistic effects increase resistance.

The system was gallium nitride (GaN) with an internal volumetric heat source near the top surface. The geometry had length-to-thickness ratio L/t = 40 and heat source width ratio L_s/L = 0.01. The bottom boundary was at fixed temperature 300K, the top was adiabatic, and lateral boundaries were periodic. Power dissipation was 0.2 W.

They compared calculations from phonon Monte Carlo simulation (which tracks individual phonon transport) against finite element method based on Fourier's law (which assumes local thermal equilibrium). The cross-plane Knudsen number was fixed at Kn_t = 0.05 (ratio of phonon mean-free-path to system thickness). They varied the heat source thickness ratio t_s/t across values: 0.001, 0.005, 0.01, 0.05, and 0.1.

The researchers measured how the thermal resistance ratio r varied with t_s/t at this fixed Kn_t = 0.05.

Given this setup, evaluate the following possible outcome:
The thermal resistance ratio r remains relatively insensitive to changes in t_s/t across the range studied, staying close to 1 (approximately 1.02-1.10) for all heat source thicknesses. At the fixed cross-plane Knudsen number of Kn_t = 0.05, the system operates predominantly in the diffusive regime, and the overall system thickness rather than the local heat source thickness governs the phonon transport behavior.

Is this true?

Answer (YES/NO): NO